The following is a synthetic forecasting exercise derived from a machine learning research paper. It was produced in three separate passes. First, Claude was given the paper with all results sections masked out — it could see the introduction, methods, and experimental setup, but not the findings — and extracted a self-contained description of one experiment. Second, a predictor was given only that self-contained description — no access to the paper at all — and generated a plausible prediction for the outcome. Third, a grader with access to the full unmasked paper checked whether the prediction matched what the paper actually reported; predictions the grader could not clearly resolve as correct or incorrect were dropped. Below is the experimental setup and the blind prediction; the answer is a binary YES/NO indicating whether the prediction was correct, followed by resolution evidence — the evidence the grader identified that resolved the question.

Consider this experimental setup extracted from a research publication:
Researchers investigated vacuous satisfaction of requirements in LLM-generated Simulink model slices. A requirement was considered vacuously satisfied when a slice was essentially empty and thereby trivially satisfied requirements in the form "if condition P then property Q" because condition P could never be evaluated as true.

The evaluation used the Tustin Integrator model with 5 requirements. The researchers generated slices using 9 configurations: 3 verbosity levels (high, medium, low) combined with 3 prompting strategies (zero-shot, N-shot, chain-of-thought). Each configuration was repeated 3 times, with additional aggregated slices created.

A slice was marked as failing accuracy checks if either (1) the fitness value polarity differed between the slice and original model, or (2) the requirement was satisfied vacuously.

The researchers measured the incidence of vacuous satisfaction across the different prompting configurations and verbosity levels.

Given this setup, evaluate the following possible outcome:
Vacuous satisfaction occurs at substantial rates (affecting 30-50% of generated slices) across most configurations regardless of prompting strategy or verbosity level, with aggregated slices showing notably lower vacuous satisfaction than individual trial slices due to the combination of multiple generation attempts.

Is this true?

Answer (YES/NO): NO